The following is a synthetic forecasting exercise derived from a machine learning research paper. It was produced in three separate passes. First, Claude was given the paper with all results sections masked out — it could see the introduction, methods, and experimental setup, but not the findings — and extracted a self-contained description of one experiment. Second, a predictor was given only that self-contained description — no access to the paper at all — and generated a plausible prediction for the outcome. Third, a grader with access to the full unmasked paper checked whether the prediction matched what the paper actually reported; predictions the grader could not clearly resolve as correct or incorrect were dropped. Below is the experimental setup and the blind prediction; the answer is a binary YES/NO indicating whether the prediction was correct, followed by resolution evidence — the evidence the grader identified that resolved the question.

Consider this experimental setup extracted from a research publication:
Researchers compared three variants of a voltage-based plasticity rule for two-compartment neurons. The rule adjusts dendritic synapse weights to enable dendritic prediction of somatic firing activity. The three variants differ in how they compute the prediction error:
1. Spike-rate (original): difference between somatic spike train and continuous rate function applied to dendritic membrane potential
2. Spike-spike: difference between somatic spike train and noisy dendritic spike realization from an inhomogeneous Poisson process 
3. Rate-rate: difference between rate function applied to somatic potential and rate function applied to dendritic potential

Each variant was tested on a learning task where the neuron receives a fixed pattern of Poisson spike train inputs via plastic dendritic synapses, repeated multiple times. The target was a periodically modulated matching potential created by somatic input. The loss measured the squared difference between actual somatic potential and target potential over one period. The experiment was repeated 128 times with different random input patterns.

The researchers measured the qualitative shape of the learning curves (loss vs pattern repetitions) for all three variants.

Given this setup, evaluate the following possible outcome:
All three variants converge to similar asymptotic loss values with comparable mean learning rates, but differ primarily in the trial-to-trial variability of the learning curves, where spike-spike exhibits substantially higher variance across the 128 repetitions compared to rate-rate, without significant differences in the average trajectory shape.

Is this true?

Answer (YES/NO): YES